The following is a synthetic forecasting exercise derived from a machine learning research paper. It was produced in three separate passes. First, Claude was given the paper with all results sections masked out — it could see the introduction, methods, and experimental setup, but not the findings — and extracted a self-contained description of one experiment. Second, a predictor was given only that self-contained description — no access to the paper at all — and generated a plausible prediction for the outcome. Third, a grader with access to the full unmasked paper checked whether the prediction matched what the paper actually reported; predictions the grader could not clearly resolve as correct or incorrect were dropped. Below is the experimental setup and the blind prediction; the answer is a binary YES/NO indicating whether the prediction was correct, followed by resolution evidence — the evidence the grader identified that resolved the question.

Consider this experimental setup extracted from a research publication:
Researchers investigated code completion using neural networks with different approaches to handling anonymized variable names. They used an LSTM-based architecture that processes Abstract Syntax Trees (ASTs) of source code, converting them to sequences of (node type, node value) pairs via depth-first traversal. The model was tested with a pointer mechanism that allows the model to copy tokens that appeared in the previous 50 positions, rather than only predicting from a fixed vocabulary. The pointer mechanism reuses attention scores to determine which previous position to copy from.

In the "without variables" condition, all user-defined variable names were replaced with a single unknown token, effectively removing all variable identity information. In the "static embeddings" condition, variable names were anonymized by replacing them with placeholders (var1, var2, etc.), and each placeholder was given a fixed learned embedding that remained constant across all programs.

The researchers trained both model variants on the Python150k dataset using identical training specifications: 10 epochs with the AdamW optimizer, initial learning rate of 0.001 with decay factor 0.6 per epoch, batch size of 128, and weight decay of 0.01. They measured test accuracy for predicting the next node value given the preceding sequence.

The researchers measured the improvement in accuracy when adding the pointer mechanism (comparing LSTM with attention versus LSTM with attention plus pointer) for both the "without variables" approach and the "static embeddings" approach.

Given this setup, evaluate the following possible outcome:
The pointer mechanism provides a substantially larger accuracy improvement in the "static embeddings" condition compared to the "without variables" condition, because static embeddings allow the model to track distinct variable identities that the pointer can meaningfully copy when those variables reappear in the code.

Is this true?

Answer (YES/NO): NO